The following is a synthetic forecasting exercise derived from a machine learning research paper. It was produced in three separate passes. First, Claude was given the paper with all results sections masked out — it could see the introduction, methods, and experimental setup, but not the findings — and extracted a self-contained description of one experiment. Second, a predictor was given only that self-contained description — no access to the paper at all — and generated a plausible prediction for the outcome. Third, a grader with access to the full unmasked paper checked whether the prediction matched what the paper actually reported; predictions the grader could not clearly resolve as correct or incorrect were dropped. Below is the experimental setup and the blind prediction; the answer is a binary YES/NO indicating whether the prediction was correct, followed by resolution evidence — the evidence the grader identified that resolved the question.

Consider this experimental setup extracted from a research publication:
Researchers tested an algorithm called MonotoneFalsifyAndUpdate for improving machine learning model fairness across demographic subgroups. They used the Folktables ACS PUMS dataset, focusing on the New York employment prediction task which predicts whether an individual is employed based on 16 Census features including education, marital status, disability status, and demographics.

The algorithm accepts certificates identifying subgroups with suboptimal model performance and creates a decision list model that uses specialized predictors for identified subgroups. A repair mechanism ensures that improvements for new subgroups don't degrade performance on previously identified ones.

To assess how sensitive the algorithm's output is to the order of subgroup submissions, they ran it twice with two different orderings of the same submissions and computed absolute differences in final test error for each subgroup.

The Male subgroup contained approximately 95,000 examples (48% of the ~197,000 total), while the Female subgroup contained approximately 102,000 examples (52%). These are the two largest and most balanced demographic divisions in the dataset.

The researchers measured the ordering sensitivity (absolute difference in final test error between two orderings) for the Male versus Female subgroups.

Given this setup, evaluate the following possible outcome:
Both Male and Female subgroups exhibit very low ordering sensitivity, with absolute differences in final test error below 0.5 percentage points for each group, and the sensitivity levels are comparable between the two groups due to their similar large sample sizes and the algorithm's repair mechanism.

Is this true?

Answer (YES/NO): NO